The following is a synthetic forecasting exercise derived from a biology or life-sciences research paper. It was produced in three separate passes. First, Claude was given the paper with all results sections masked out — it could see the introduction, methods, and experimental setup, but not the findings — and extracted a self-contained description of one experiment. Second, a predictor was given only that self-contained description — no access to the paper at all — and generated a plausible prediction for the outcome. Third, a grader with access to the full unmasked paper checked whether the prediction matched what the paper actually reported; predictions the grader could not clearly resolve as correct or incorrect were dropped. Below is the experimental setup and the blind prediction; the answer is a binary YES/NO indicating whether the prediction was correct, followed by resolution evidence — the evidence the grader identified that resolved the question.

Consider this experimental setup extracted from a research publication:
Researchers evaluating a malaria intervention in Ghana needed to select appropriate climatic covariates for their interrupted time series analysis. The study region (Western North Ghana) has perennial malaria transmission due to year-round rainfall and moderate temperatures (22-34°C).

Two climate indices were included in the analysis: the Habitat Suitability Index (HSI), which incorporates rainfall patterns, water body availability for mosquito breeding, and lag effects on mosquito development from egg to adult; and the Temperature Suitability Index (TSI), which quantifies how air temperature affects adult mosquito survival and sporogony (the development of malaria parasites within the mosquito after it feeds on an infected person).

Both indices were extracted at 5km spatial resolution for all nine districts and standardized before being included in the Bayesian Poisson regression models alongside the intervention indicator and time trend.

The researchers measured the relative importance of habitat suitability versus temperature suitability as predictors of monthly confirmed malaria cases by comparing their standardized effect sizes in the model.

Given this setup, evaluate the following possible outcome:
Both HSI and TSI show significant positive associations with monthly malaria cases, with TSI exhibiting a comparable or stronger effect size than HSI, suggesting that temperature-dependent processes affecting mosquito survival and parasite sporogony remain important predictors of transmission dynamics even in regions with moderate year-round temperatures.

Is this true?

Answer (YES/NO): NO